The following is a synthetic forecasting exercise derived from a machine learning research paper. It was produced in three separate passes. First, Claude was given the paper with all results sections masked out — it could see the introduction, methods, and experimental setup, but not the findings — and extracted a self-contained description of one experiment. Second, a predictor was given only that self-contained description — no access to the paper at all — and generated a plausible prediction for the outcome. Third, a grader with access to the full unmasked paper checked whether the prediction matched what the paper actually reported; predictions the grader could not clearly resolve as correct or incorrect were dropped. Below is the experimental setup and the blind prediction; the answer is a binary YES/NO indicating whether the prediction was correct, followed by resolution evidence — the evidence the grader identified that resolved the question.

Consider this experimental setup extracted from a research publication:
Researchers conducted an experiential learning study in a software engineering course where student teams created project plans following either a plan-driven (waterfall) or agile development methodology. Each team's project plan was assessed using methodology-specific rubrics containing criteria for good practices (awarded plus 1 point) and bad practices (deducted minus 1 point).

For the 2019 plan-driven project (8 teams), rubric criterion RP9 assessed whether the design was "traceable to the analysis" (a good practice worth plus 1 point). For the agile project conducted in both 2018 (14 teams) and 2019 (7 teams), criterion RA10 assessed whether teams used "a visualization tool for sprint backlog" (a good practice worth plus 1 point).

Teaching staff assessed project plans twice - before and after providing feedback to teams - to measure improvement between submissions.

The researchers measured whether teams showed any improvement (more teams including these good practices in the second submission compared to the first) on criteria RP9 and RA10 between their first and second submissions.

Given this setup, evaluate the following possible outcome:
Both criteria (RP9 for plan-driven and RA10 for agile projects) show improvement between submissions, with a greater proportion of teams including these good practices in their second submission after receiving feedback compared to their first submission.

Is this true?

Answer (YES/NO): NO